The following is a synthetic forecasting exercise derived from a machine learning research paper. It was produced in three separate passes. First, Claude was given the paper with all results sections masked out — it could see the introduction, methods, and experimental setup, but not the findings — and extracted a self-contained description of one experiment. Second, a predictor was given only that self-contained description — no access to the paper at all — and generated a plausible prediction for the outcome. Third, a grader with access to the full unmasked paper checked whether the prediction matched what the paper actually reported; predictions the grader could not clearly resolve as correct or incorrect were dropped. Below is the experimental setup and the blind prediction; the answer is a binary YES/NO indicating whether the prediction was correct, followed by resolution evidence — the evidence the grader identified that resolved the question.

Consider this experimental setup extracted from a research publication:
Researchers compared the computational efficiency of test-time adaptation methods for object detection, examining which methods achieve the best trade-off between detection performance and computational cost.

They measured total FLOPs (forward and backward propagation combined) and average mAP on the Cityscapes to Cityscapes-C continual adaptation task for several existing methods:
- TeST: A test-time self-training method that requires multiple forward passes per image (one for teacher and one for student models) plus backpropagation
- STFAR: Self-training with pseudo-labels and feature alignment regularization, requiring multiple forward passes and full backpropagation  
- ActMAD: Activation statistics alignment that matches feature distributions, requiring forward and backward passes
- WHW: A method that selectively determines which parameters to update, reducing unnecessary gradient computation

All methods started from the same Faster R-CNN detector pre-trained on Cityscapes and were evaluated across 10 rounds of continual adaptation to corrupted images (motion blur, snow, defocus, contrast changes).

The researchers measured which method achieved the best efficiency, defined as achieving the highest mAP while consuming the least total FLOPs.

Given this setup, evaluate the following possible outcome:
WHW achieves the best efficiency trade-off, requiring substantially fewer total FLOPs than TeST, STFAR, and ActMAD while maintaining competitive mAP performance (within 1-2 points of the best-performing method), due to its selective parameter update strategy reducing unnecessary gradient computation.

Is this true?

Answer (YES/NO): NO